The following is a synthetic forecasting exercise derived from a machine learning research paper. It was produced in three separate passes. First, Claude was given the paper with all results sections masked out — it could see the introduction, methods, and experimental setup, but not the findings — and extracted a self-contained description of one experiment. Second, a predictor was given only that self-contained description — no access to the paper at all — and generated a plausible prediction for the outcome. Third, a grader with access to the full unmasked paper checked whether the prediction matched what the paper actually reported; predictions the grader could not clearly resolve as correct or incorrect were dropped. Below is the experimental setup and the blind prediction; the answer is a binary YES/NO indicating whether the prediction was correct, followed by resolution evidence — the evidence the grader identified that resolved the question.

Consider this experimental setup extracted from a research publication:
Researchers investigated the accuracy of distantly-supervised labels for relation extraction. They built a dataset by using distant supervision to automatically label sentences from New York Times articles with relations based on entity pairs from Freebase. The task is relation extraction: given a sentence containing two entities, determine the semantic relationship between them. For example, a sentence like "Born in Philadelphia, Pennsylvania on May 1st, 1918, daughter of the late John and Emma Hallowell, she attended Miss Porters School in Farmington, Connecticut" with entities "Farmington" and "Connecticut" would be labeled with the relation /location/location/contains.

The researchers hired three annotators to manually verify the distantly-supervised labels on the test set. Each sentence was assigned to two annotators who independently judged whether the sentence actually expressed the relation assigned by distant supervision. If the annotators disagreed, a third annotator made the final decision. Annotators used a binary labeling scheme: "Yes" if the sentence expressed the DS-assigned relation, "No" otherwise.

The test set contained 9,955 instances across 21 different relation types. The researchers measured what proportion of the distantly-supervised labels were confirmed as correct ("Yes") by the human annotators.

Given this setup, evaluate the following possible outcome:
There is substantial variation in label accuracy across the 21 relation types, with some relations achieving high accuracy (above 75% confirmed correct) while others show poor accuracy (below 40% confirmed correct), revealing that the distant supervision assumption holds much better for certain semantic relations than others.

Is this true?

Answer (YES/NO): YES